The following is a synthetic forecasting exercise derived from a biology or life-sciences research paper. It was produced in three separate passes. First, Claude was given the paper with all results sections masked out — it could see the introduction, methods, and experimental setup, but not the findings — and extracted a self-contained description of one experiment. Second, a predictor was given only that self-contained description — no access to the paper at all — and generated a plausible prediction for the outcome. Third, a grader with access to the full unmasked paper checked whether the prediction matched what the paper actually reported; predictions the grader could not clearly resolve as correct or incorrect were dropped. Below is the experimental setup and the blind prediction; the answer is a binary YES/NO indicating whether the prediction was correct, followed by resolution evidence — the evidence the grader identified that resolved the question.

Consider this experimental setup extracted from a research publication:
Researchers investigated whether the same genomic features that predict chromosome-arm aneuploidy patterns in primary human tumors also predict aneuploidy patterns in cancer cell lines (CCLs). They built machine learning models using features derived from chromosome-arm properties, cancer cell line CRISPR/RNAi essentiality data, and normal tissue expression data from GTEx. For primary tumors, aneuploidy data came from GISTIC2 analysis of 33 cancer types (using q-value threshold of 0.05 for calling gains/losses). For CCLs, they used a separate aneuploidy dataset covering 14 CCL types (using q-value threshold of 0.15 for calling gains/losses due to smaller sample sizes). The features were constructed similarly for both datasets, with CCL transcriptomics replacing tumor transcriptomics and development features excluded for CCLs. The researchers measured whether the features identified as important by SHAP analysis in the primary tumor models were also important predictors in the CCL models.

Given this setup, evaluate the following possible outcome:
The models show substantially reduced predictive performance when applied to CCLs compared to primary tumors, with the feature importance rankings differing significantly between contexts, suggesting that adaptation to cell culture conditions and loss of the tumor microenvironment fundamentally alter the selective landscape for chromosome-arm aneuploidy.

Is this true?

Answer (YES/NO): NO